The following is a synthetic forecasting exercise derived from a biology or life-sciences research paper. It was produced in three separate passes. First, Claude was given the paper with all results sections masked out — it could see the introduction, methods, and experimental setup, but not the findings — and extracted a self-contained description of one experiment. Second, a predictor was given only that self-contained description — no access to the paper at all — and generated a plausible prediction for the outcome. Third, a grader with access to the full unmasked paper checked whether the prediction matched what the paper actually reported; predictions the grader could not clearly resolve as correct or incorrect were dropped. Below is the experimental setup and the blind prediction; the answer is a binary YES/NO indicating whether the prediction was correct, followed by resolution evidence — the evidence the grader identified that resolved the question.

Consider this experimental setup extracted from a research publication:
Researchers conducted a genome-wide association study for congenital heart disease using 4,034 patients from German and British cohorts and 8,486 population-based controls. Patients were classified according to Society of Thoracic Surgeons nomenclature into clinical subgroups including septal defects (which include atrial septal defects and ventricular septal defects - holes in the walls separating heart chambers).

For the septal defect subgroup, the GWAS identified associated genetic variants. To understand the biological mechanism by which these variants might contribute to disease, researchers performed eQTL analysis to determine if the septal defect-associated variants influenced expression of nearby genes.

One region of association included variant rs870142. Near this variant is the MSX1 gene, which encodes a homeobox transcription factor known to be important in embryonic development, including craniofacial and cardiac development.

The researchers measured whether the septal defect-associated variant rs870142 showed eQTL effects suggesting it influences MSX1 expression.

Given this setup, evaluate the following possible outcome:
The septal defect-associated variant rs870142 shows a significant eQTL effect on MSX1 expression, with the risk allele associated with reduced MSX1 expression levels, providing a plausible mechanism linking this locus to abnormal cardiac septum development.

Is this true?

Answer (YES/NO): NO